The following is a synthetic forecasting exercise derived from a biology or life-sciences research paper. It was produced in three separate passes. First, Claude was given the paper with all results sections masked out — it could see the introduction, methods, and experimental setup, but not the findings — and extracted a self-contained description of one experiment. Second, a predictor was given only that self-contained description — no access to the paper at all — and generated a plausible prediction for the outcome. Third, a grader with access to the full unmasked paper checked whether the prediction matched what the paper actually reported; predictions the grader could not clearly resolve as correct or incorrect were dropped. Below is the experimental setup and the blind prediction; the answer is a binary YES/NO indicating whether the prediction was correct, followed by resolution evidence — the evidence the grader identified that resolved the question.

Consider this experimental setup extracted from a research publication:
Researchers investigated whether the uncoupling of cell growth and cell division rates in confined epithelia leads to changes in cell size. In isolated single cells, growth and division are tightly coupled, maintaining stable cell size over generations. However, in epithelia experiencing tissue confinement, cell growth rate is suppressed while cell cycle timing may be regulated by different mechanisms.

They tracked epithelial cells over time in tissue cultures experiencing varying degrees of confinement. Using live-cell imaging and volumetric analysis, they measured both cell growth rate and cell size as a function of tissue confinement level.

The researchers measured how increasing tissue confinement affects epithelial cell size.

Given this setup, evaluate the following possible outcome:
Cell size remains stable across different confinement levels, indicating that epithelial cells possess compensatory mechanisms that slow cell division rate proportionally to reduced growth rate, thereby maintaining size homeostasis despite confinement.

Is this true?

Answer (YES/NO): NO